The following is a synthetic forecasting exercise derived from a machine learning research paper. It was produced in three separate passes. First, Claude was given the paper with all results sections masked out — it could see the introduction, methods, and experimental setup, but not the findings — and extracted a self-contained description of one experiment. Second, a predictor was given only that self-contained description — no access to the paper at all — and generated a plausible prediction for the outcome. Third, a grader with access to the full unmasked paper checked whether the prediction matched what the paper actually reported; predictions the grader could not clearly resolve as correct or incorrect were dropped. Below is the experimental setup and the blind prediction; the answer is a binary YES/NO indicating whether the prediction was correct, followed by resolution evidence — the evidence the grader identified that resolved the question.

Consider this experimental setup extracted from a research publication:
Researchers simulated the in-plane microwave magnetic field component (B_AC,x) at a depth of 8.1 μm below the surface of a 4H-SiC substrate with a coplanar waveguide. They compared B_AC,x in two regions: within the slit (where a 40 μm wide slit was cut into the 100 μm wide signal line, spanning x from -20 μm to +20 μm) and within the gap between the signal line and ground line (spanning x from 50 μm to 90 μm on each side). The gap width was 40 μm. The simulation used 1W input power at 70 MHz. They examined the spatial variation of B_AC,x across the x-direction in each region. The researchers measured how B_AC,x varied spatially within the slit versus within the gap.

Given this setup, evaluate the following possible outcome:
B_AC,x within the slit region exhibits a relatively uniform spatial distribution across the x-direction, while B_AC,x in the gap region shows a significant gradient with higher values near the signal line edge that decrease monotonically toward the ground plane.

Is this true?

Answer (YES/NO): NO